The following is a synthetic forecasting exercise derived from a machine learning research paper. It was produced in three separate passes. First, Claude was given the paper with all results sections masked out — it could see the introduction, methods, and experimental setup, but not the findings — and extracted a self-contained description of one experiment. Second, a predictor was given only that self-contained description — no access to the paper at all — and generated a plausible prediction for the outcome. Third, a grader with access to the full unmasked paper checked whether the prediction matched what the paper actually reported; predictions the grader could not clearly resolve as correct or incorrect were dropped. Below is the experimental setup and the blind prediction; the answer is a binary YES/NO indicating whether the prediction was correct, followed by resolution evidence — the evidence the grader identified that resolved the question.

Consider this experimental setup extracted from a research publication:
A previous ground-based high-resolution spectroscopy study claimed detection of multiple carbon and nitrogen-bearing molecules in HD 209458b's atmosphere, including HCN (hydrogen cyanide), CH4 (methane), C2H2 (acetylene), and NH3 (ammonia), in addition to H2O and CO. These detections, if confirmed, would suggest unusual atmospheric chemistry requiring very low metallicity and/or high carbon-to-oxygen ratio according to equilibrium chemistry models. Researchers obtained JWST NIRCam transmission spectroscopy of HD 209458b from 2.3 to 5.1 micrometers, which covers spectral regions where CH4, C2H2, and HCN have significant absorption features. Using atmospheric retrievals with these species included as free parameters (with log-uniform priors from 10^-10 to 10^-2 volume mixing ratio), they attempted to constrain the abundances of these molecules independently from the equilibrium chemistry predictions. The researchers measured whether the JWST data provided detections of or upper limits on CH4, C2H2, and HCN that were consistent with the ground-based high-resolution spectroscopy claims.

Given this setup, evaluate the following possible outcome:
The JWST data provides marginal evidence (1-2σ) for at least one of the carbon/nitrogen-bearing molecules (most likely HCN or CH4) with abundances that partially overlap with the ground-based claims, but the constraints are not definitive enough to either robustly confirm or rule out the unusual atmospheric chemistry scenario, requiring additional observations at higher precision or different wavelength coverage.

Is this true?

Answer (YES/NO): NO